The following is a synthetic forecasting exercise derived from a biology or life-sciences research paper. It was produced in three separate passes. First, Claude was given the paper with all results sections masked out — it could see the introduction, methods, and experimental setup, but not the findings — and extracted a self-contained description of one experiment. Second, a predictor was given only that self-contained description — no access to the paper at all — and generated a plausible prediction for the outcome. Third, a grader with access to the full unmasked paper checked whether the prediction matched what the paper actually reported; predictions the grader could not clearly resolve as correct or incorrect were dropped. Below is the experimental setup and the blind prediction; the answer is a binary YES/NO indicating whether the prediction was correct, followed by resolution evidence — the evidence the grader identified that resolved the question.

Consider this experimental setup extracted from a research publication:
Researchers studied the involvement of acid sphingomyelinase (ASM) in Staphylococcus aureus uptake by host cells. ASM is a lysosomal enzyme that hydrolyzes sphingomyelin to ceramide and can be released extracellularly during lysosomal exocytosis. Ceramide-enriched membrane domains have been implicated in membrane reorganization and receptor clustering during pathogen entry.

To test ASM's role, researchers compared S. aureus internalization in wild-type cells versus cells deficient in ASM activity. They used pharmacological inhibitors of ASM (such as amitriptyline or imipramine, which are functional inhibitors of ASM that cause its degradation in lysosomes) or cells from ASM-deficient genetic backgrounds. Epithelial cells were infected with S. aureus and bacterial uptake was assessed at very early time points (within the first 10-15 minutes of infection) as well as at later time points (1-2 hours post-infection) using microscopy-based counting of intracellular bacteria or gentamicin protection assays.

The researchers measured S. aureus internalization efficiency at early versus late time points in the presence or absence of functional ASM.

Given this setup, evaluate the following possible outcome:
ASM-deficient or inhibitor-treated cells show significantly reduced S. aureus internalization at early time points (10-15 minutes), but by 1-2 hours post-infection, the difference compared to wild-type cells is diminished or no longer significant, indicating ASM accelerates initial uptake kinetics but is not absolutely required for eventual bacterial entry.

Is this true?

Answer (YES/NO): YES